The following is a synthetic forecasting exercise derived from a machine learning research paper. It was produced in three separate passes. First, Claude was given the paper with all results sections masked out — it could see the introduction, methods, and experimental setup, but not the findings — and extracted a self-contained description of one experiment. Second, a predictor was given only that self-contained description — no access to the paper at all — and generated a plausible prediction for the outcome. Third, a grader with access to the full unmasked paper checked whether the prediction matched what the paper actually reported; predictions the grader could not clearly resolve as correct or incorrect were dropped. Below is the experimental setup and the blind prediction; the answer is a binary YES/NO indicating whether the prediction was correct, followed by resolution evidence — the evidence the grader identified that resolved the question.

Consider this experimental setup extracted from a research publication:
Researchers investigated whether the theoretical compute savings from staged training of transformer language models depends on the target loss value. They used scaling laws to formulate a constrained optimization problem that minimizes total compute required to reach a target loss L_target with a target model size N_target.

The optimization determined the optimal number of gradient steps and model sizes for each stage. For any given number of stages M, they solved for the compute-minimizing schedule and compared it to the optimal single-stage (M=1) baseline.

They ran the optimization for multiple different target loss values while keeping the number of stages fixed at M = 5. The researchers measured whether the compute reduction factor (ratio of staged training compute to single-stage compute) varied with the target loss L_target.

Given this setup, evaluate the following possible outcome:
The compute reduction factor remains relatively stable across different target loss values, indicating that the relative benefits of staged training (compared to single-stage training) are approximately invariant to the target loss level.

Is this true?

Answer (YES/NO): YES